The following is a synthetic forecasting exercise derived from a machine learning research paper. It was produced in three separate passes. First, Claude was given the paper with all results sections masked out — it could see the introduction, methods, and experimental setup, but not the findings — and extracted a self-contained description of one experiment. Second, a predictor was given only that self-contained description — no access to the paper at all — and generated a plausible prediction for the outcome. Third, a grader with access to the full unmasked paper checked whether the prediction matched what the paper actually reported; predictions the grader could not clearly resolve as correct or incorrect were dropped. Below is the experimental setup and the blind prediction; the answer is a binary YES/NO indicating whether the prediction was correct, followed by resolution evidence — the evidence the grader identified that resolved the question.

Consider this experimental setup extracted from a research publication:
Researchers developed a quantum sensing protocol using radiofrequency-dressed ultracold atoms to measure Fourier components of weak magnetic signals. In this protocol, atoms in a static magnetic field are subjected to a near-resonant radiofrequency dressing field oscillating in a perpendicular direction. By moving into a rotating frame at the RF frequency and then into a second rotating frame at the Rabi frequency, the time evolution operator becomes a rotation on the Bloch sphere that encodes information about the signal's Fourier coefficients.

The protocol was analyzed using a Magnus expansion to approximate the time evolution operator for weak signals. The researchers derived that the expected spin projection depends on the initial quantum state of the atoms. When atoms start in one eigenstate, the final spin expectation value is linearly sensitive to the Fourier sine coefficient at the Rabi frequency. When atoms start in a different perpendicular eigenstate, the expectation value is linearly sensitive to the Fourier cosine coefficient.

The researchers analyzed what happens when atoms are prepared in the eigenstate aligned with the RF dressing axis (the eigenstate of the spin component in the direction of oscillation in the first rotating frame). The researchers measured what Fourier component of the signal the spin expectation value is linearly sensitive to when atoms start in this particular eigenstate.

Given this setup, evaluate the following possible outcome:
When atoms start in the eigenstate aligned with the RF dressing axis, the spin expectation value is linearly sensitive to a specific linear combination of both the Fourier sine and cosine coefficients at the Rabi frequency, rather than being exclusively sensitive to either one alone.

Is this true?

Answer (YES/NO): NO